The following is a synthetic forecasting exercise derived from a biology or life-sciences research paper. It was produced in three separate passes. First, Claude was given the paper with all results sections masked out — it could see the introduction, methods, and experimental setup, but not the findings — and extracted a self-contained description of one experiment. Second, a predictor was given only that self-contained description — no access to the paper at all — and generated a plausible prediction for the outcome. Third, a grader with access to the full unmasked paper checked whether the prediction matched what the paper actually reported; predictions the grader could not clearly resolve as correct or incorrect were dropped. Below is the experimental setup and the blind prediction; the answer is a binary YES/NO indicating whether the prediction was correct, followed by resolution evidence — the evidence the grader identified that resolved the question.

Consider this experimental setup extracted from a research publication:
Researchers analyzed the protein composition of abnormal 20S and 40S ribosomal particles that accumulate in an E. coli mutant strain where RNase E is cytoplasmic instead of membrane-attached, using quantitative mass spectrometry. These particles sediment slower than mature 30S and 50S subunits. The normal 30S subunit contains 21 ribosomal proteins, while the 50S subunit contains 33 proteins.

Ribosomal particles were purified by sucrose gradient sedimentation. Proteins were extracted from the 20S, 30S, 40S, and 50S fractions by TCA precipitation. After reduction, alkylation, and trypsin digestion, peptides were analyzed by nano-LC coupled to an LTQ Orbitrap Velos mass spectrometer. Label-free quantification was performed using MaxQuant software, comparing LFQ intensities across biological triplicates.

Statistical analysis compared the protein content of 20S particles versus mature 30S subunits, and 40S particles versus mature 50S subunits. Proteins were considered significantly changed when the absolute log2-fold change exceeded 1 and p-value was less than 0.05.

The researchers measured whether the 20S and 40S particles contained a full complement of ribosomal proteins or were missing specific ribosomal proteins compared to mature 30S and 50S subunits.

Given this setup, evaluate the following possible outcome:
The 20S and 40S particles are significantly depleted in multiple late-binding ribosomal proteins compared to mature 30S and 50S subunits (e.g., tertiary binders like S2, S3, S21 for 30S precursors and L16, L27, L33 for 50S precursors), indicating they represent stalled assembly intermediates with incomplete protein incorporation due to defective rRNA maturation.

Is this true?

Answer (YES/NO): YES